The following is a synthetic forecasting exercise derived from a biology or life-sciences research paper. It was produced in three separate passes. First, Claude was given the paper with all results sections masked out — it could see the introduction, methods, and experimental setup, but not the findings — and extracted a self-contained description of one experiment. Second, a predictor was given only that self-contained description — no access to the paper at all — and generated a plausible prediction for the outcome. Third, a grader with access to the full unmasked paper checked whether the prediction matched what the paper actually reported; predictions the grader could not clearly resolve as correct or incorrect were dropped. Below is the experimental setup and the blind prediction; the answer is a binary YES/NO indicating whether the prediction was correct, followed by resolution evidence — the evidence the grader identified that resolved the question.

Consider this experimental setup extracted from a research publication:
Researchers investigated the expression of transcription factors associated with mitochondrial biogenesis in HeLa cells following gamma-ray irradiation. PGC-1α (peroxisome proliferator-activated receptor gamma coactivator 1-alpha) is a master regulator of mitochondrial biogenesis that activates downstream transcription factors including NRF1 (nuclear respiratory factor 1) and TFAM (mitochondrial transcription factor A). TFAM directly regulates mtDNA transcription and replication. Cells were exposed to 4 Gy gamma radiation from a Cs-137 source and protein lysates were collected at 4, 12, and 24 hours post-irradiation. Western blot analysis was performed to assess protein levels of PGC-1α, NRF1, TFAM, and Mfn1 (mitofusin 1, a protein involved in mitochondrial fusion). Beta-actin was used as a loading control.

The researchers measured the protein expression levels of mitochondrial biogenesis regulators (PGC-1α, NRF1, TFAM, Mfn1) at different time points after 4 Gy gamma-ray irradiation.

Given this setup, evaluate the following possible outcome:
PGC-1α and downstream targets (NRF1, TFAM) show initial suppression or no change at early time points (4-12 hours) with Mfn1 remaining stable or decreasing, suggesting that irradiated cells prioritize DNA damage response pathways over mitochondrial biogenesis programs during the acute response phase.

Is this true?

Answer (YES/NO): NO